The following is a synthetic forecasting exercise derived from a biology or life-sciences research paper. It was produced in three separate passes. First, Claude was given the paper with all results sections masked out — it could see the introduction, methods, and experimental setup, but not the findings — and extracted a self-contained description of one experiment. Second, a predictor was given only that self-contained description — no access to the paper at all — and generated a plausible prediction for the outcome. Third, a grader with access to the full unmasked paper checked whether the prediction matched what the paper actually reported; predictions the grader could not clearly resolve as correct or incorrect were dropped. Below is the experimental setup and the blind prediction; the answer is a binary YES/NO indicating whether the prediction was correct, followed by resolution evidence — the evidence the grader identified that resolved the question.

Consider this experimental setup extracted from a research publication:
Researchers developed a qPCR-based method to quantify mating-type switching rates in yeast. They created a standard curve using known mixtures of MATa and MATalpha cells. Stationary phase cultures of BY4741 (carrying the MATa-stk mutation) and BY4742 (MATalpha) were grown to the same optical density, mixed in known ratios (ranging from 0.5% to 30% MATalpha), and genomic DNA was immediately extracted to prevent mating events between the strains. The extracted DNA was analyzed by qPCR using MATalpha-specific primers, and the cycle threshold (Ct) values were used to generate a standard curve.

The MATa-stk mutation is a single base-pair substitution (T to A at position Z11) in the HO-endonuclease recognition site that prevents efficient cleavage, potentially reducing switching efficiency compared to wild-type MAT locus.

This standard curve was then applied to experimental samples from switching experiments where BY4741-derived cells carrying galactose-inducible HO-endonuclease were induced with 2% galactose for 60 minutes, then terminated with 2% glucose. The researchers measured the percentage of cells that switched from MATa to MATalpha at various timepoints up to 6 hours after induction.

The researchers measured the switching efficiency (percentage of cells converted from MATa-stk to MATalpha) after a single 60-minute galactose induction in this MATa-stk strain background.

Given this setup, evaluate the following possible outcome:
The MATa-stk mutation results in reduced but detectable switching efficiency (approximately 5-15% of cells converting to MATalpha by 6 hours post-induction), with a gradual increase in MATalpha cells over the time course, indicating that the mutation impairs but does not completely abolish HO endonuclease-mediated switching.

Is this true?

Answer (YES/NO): YES